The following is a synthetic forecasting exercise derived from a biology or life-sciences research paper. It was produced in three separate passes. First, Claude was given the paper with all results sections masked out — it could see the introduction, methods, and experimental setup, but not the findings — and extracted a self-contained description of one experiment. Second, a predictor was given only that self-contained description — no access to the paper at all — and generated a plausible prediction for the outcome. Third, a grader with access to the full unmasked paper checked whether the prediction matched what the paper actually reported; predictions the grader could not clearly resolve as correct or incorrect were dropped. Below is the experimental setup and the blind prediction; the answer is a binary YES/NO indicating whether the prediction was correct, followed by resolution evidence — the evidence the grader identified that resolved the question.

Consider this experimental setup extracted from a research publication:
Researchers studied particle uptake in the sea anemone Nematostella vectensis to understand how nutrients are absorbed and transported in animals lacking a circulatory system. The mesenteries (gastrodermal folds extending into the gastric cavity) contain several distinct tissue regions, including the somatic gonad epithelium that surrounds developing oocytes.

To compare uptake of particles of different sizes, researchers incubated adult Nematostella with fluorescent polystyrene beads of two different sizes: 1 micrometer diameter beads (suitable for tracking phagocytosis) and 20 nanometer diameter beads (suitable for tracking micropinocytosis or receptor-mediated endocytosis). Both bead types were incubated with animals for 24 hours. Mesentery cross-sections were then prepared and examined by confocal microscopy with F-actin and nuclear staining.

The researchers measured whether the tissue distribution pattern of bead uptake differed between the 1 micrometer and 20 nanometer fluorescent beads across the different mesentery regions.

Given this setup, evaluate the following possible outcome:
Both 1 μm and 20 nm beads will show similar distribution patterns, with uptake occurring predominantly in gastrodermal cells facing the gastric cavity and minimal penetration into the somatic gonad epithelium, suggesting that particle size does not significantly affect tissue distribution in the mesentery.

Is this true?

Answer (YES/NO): NO